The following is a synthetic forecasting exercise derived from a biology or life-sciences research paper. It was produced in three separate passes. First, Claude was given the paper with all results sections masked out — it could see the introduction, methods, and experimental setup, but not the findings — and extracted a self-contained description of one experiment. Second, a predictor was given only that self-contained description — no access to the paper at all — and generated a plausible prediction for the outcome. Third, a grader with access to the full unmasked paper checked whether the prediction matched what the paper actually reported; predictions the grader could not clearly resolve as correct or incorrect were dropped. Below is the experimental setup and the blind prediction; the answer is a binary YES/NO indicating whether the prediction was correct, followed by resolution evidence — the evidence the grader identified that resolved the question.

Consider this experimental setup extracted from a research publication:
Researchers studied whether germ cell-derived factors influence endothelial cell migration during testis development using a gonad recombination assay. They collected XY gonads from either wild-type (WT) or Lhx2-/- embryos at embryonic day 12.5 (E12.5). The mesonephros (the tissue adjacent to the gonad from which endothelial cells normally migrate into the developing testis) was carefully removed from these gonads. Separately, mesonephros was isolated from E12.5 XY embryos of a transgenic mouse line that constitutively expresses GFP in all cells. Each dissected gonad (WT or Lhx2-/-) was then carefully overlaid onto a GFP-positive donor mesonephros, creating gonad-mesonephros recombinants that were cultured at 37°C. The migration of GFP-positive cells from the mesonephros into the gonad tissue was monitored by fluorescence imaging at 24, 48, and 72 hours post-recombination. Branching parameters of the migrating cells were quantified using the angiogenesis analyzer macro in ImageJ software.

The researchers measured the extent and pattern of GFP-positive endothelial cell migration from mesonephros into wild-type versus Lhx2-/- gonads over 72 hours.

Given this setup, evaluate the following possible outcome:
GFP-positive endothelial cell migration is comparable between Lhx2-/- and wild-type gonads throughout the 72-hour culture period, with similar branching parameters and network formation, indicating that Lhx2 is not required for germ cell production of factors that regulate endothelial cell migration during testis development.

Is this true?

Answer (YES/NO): NO